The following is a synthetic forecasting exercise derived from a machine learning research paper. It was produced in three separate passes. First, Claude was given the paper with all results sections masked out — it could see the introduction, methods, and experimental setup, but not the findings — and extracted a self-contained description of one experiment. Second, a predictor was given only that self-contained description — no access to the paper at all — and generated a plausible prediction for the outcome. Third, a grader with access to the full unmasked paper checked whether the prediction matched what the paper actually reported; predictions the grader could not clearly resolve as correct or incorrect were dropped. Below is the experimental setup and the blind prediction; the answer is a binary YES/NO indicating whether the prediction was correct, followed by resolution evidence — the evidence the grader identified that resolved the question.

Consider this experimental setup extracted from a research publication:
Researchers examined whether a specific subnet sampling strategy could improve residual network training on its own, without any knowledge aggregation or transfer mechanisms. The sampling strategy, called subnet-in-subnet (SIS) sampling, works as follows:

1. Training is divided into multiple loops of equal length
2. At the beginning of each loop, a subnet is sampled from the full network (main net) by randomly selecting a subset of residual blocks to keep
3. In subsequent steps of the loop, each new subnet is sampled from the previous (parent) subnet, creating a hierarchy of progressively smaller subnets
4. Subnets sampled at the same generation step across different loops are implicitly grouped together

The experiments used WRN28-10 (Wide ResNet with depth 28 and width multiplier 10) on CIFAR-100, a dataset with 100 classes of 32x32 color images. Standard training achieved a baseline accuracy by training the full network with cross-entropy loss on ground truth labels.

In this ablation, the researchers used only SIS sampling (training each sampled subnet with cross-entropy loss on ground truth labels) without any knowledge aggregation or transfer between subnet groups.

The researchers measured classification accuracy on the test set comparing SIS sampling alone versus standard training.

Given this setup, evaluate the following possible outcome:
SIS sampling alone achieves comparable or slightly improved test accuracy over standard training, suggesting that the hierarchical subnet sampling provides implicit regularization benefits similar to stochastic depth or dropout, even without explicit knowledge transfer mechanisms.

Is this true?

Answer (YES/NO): YES